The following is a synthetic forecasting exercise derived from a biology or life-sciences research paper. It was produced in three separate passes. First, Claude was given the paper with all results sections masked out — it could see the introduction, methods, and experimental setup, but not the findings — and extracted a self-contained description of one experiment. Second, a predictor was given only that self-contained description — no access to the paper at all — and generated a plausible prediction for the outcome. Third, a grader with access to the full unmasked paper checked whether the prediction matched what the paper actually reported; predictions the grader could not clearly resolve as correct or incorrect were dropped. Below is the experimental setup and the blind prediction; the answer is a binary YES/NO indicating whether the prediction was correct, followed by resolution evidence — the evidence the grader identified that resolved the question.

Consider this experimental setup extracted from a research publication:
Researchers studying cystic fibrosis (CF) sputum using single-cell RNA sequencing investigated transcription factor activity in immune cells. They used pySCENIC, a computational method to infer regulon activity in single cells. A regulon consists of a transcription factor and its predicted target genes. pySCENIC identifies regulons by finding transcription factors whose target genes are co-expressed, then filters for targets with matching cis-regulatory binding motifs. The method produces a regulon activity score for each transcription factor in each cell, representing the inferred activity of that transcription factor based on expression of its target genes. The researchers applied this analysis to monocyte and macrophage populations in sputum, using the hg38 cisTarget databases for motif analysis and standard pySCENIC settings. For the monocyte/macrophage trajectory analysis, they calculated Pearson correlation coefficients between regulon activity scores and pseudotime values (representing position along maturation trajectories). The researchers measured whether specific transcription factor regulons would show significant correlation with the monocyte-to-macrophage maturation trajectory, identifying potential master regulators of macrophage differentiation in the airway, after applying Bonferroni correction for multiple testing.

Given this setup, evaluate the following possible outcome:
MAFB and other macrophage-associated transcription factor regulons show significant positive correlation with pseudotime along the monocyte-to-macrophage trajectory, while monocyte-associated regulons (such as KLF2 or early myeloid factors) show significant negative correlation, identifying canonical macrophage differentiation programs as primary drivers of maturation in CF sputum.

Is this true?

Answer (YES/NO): NO